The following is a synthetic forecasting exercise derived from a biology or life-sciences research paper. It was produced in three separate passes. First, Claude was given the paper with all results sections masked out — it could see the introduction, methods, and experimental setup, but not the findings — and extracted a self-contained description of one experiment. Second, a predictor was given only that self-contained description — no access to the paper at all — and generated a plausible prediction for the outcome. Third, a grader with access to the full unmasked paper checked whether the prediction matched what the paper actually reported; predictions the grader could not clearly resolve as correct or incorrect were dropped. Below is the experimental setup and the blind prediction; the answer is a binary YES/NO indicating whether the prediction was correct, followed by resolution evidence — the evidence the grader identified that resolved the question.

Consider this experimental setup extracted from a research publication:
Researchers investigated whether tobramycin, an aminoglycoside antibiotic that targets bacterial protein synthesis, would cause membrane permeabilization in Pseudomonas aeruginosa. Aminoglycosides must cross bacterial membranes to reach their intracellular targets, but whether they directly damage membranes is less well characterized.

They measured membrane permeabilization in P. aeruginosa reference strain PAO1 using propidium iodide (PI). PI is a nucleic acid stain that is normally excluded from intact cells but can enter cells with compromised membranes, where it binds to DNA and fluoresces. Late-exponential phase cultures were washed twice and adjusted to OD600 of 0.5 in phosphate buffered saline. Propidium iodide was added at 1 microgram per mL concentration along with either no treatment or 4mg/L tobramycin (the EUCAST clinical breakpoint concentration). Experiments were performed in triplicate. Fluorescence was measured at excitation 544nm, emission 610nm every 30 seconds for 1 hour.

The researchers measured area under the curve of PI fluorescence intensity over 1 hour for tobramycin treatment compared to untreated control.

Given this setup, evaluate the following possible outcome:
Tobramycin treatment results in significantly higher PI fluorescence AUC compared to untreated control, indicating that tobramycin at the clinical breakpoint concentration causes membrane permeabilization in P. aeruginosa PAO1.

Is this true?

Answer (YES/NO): NO